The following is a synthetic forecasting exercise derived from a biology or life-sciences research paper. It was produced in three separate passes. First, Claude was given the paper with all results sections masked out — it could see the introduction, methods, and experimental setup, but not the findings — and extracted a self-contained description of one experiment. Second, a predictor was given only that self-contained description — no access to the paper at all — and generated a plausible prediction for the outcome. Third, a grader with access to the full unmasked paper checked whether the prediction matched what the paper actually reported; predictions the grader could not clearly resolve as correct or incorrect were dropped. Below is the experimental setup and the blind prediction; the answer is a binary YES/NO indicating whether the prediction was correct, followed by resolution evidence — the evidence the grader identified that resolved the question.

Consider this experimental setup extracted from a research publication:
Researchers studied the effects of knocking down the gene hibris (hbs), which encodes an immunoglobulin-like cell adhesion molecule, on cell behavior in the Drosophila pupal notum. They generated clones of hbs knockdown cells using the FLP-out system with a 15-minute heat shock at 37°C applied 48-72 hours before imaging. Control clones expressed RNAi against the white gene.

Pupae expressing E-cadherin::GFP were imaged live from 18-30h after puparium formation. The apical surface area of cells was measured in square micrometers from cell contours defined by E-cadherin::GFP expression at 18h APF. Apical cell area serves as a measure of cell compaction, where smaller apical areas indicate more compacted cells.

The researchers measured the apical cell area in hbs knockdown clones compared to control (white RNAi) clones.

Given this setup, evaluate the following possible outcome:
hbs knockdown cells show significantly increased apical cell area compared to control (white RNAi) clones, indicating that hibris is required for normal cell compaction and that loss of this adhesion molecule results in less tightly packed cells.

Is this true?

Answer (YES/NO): NO